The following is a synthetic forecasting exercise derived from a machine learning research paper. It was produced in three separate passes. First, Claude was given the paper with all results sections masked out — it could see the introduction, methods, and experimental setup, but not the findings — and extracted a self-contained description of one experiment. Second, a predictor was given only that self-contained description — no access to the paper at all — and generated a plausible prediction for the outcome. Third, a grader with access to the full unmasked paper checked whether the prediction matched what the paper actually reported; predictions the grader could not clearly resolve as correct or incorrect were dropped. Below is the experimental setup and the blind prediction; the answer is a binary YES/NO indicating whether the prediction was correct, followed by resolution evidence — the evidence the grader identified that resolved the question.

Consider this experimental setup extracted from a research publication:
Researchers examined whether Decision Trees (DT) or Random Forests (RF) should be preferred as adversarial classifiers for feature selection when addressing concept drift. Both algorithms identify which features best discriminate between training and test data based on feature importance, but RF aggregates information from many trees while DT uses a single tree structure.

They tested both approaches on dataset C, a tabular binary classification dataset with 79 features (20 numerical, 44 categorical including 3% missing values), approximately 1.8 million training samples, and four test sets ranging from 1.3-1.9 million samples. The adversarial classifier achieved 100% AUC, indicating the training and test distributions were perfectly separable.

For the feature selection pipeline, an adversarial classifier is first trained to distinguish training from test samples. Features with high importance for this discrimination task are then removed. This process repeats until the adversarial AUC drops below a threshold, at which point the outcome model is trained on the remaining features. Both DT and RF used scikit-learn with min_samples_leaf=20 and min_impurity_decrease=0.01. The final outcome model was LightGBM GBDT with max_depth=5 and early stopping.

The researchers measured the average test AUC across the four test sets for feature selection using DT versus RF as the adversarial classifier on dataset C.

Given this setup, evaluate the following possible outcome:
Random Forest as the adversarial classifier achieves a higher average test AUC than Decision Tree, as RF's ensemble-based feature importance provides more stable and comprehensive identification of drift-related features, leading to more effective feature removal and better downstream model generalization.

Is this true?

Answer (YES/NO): YES